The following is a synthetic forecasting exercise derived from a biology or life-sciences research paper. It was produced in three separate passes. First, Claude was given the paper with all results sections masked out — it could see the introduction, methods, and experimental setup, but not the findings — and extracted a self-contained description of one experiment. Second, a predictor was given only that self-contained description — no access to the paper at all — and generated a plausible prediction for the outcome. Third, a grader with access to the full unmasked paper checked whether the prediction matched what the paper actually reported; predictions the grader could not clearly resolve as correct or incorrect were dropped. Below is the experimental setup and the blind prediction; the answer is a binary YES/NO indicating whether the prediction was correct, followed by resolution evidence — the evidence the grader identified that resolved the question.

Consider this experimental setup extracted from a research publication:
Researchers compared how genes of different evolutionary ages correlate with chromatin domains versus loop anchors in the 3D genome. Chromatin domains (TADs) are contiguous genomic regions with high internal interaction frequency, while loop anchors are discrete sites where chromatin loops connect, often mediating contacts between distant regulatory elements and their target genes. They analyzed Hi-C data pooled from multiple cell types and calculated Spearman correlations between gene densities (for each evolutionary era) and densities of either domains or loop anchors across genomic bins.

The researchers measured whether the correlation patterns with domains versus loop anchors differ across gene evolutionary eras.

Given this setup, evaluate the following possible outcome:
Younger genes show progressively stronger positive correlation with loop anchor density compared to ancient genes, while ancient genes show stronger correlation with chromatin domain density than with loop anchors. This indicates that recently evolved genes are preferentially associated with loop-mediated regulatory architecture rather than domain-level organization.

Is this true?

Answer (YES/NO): NO